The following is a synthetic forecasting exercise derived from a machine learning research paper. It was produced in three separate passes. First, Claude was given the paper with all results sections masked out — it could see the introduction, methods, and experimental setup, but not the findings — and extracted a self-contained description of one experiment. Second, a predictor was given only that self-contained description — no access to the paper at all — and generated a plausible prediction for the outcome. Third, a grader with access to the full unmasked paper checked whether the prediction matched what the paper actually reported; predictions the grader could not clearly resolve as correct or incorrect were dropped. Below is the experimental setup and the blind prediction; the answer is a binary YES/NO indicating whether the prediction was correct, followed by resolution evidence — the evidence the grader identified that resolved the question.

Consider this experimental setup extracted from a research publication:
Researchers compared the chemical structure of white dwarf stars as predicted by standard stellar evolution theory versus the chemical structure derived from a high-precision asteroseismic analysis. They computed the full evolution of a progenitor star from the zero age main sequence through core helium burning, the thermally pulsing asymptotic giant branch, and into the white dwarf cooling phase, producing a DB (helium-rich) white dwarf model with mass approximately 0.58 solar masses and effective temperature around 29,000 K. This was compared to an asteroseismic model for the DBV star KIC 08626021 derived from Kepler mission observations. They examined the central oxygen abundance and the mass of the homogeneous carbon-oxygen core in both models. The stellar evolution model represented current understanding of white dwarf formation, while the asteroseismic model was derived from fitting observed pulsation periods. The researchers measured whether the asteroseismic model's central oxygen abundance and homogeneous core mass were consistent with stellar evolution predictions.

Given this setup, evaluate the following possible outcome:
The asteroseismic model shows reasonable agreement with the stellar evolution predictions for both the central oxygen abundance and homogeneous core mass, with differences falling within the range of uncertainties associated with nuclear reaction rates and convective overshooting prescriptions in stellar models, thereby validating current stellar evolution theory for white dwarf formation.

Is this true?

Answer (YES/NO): NO